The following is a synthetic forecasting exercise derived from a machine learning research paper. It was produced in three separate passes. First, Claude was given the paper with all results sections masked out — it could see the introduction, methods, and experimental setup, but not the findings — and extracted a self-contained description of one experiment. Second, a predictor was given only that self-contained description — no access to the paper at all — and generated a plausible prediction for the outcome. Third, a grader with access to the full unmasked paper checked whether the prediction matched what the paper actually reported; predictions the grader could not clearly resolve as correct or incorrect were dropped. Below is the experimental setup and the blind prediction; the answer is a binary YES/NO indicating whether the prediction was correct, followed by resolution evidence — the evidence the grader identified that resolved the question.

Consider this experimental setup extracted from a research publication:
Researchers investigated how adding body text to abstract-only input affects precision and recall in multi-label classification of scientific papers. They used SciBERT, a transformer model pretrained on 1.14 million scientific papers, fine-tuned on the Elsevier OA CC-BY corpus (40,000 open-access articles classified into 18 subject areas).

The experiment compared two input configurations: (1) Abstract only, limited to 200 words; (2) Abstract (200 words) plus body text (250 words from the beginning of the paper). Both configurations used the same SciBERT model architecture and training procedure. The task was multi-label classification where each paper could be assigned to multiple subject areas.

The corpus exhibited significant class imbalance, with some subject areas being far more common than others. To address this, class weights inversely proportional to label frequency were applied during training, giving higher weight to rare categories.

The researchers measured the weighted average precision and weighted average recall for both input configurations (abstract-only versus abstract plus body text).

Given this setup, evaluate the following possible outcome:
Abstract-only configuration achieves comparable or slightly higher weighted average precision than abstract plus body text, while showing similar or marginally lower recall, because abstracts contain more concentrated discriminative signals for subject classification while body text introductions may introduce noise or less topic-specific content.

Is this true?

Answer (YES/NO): NO